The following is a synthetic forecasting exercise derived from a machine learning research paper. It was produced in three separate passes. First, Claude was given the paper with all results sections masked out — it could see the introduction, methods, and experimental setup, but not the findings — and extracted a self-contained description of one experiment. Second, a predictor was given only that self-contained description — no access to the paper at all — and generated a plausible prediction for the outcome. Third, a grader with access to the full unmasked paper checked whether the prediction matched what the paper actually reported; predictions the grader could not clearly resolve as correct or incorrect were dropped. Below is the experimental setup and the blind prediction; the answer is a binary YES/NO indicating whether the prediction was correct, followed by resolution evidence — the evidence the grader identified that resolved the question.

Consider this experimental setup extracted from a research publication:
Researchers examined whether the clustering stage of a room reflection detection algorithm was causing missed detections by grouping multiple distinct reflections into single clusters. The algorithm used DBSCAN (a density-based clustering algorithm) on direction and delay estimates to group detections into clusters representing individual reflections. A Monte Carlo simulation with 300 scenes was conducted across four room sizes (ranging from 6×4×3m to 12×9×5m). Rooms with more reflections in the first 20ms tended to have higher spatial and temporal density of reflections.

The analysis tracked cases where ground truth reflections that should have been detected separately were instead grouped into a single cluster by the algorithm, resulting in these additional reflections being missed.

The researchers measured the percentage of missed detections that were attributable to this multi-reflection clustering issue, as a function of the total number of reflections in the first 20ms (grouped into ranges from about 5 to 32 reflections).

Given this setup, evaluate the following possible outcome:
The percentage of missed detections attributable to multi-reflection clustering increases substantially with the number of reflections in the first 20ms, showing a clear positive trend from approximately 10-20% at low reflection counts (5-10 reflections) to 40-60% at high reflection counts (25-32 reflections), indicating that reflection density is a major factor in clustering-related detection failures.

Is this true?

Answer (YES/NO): NO